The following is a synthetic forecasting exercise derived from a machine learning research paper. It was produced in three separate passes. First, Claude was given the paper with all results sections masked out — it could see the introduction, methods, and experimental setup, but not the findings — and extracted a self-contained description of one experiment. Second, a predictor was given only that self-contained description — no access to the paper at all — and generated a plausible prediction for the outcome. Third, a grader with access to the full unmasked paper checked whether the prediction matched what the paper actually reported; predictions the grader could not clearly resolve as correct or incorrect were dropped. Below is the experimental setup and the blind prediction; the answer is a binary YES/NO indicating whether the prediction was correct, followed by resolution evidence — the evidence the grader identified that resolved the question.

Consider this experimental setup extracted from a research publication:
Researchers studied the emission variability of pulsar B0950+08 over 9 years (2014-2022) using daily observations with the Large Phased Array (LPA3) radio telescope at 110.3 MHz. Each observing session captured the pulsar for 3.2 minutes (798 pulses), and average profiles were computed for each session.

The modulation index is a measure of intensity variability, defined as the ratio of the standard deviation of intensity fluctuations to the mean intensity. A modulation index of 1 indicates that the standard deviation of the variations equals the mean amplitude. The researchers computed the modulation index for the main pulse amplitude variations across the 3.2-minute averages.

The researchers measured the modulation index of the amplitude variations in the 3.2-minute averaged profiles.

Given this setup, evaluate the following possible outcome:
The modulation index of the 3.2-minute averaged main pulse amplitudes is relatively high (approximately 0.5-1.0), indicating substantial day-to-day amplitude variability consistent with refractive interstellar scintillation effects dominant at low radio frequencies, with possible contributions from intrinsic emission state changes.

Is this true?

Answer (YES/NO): YES